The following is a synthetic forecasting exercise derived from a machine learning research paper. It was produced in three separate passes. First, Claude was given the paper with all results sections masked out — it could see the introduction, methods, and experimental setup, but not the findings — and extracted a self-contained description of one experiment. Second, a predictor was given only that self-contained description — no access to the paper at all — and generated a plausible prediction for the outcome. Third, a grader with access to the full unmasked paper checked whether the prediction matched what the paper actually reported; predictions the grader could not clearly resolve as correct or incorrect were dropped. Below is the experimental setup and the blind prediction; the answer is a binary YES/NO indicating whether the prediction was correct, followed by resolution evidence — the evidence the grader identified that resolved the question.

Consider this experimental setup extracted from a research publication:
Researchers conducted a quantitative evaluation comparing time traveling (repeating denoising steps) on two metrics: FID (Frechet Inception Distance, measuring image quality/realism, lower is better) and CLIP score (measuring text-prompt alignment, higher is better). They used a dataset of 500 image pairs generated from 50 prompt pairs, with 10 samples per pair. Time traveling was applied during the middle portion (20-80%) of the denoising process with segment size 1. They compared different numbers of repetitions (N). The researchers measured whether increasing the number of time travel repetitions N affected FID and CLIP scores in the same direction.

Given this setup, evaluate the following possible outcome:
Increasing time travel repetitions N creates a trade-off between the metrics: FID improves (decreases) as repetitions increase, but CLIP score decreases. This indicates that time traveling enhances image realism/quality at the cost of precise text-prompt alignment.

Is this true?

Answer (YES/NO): YES